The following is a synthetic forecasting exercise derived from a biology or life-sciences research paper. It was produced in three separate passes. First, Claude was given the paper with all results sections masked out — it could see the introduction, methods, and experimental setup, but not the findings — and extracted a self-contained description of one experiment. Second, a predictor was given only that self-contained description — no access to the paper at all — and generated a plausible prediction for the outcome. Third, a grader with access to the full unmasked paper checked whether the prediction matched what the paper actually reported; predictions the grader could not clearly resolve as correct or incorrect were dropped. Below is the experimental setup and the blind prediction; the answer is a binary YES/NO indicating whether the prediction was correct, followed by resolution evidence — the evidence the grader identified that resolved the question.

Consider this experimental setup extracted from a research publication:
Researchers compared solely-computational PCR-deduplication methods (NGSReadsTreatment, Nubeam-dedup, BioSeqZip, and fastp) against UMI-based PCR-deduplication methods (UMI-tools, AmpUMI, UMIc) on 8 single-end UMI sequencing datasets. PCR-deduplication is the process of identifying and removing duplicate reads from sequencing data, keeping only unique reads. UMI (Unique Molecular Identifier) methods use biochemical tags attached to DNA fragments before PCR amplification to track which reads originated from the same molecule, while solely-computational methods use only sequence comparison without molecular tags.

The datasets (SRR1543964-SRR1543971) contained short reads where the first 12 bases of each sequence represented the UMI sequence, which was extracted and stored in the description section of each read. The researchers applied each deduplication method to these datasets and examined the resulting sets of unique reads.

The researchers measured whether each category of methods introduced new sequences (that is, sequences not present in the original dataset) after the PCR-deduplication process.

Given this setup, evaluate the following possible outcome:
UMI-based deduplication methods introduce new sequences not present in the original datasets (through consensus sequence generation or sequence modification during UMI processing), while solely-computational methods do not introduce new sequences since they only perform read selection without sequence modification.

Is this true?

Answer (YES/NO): NO